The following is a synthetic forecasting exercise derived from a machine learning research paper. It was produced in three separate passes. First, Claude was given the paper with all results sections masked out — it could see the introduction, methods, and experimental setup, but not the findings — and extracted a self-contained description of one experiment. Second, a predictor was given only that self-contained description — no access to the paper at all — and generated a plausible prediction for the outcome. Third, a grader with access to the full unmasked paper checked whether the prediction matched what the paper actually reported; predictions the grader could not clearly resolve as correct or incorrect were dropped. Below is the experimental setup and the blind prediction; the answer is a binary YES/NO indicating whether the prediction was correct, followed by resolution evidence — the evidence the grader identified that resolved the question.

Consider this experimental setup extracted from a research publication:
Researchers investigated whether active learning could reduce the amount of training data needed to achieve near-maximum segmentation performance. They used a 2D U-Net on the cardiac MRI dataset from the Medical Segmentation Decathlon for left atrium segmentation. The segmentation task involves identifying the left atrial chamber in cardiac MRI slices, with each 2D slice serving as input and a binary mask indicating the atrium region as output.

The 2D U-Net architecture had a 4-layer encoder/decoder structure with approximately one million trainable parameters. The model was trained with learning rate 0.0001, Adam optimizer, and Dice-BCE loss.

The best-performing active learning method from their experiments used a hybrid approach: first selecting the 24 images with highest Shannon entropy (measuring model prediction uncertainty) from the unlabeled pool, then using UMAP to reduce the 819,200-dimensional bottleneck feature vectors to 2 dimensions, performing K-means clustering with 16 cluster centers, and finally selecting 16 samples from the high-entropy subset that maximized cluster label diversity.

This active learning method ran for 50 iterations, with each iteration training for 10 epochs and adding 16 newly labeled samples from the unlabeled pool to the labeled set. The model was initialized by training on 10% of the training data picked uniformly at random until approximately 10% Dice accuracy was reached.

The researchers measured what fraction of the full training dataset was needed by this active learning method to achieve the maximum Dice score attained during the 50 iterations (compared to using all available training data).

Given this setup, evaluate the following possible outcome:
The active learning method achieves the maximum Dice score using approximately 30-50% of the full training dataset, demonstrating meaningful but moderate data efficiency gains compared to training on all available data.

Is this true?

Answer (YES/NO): NO